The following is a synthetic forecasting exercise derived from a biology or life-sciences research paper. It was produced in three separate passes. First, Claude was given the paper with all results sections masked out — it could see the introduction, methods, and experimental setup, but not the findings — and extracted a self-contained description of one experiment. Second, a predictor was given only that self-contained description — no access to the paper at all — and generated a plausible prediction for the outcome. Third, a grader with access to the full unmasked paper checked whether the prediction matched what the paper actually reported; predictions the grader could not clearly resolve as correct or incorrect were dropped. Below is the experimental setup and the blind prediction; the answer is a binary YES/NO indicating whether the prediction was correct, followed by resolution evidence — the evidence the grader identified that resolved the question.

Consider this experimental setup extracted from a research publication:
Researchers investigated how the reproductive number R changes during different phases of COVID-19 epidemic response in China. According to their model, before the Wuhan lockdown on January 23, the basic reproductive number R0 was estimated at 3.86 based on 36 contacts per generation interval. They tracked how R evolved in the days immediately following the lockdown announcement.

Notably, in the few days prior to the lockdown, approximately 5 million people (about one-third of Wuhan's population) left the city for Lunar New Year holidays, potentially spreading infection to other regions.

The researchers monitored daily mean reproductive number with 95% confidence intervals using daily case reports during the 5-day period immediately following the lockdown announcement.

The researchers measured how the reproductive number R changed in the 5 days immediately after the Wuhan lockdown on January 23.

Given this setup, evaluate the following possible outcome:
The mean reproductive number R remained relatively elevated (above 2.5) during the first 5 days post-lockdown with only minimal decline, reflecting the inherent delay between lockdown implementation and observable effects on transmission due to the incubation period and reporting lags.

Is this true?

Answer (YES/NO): NO